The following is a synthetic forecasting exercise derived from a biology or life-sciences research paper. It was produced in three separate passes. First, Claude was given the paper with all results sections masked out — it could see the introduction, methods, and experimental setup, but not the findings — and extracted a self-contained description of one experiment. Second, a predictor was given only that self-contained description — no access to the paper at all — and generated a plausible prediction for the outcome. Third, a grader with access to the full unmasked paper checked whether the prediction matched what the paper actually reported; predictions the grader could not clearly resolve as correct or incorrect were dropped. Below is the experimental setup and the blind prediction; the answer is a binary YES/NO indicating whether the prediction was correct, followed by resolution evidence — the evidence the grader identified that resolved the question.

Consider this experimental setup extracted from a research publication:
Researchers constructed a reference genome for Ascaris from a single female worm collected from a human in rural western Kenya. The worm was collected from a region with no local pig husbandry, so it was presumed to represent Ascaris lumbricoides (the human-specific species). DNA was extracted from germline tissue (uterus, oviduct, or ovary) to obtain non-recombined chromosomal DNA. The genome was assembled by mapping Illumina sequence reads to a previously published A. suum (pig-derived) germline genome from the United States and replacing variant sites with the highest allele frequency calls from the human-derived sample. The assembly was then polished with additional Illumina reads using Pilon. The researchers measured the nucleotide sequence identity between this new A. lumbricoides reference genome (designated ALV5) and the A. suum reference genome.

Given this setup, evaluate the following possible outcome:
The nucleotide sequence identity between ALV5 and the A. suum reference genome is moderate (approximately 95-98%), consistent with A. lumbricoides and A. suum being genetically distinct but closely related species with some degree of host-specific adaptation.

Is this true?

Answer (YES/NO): NO